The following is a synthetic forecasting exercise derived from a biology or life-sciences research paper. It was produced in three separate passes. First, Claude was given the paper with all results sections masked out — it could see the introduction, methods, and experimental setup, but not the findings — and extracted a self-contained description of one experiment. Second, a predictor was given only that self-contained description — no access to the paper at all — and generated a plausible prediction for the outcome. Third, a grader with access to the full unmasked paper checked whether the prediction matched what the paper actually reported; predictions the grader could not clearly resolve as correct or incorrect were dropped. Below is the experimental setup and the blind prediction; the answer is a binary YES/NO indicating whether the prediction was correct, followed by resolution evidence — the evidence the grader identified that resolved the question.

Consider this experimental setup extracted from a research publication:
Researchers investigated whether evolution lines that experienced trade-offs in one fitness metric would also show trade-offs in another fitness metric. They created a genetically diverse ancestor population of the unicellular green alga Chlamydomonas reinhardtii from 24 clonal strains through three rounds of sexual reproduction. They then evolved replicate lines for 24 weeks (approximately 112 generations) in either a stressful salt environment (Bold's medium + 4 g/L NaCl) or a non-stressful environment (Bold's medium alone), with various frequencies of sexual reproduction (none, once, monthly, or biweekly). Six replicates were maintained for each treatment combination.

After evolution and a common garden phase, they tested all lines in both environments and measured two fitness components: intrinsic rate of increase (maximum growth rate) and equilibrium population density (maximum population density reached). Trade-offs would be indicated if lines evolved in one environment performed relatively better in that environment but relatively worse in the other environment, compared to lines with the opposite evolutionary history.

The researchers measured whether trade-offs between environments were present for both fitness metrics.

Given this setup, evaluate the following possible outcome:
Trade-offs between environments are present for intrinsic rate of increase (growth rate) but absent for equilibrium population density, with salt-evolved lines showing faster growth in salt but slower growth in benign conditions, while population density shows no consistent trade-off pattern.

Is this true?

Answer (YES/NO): NO